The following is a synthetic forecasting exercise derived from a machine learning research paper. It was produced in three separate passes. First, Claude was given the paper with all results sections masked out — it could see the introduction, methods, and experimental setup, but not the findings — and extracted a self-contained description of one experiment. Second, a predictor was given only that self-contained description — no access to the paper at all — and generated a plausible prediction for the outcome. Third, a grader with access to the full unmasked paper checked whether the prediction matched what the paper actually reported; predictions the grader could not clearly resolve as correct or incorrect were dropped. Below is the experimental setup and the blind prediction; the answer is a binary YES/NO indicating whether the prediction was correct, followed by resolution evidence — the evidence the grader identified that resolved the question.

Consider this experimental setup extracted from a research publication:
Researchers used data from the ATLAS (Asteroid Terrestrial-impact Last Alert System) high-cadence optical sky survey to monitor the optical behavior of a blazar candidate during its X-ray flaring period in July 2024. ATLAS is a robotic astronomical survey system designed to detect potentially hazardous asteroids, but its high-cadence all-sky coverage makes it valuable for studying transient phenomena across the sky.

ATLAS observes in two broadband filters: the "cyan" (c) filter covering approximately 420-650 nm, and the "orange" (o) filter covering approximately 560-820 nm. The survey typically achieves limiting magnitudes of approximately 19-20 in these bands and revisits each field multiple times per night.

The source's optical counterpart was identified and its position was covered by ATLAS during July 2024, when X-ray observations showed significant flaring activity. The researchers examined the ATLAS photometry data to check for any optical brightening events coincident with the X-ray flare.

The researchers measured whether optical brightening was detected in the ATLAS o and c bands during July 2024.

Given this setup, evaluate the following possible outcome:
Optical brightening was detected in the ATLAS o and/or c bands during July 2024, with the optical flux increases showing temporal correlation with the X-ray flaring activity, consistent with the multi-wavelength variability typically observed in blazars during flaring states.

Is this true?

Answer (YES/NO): NO